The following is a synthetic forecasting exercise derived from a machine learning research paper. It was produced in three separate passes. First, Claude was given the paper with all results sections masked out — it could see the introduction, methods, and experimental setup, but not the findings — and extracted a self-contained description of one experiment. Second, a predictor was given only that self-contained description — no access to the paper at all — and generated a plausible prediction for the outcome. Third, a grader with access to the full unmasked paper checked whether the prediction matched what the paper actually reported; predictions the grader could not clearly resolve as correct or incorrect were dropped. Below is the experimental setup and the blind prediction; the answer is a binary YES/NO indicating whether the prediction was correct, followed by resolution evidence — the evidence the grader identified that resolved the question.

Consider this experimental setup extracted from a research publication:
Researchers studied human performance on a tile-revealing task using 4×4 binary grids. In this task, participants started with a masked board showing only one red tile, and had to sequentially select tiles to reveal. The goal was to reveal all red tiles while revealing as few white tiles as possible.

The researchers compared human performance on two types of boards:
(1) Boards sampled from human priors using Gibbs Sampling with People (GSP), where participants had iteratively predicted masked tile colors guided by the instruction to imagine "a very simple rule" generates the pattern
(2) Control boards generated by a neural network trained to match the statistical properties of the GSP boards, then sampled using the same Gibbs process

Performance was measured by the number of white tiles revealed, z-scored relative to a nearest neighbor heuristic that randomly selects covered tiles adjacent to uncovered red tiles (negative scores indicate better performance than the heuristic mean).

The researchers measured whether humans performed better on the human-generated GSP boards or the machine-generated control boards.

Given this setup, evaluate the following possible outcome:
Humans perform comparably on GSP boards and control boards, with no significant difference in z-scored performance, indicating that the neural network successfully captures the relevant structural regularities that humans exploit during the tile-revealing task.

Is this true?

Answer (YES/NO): NO